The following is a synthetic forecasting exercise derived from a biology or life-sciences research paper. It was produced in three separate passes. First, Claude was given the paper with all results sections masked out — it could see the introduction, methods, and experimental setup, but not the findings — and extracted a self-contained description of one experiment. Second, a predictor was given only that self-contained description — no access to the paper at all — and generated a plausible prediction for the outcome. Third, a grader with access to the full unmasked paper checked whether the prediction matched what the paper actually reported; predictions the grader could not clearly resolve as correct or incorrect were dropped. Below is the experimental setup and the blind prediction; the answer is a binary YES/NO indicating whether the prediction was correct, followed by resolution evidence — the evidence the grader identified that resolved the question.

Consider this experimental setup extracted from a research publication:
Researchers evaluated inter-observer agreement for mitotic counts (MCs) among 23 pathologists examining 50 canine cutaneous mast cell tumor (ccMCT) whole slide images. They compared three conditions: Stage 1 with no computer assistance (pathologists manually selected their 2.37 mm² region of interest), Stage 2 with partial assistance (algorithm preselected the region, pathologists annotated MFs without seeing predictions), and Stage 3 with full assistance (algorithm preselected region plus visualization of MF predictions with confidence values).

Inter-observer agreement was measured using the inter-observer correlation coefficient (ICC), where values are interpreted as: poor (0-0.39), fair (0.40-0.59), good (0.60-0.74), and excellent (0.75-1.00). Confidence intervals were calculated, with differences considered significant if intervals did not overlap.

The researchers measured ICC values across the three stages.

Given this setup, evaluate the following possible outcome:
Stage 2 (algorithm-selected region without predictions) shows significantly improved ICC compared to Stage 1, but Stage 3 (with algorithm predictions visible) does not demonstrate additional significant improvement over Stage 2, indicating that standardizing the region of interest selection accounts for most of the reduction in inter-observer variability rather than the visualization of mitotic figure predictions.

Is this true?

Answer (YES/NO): NO